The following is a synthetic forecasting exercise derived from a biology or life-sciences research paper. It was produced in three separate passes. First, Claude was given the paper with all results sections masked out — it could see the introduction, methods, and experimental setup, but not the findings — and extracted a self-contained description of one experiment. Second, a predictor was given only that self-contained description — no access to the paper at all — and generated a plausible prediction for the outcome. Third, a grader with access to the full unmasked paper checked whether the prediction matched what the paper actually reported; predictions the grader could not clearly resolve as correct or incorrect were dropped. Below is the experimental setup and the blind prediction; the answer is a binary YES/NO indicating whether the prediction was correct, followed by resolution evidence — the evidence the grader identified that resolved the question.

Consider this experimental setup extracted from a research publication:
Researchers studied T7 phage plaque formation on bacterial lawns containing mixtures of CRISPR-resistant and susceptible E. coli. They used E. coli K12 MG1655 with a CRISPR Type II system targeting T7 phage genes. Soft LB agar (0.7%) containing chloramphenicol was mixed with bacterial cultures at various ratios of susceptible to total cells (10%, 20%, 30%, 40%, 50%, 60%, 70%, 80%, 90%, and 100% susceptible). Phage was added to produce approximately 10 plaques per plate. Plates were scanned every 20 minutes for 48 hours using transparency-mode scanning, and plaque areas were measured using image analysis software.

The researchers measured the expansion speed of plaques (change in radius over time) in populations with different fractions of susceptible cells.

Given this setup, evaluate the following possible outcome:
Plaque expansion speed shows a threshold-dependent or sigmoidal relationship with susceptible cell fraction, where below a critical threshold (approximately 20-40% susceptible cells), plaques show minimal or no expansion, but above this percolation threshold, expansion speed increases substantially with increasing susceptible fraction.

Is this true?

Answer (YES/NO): NO